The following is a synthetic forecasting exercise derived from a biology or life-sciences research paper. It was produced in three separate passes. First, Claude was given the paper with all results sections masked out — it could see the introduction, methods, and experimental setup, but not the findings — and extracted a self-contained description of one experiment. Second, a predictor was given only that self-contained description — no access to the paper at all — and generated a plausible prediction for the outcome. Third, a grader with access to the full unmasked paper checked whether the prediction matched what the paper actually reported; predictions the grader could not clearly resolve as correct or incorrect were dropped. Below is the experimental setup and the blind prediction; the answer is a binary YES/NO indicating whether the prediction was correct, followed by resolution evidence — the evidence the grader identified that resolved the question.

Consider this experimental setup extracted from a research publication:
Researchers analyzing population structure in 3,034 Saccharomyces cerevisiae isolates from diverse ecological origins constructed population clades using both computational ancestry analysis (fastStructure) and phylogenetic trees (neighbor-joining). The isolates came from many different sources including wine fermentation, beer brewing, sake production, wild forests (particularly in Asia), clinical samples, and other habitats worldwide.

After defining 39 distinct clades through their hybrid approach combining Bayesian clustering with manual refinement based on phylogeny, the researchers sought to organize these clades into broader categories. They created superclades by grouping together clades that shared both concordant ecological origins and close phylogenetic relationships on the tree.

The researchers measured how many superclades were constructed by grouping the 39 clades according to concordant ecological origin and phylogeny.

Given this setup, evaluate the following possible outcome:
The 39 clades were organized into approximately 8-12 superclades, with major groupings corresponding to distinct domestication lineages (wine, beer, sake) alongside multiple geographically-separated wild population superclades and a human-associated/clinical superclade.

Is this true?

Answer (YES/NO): NO